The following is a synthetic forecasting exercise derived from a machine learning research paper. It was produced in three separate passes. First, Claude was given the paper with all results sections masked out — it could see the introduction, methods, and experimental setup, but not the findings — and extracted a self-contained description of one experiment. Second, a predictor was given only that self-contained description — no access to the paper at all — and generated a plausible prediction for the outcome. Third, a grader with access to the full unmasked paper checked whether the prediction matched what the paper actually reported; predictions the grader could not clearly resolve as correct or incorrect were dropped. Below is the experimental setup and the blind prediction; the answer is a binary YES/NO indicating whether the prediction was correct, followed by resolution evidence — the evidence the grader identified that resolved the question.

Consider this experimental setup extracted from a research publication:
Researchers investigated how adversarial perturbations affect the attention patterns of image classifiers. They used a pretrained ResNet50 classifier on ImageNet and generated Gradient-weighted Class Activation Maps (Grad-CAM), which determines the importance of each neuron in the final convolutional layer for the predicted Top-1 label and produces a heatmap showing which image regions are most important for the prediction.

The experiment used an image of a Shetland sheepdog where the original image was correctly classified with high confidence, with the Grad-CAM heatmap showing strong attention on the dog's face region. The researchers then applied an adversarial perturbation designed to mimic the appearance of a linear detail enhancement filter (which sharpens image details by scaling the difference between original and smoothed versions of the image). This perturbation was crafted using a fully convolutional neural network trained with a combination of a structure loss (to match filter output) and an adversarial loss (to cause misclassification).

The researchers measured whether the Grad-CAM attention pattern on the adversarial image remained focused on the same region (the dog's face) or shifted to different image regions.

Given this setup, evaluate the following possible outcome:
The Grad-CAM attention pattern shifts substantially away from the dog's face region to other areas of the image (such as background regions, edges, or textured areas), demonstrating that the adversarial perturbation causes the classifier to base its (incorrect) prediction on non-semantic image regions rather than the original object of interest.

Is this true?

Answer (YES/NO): YES